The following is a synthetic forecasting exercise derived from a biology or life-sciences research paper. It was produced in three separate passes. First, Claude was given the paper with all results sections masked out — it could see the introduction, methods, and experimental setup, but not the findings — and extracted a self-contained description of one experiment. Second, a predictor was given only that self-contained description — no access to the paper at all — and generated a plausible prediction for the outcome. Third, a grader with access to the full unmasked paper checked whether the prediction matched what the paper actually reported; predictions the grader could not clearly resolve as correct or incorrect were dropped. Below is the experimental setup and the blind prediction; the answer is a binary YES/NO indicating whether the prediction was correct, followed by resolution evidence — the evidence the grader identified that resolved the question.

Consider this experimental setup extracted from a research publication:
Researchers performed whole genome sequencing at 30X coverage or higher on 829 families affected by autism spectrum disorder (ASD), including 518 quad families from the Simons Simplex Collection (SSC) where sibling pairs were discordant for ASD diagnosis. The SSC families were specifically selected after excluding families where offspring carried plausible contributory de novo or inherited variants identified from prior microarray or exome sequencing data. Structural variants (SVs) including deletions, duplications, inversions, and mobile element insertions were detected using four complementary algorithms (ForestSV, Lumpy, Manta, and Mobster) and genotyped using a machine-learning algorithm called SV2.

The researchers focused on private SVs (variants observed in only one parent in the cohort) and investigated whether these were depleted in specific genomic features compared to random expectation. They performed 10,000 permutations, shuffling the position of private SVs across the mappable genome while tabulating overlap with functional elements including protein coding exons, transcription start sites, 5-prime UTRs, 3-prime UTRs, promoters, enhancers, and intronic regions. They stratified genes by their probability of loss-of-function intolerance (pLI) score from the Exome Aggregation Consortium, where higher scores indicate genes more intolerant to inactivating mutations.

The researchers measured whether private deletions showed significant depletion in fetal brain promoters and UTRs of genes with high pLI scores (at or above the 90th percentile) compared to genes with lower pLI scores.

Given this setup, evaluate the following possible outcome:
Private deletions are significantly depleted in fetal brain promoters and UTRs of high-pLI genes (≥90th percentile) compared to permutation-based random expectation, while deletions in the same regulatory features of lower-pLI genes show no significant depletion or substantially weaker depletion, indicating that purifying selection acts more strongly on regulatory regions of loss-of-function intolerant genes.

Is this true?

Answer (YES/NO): YES